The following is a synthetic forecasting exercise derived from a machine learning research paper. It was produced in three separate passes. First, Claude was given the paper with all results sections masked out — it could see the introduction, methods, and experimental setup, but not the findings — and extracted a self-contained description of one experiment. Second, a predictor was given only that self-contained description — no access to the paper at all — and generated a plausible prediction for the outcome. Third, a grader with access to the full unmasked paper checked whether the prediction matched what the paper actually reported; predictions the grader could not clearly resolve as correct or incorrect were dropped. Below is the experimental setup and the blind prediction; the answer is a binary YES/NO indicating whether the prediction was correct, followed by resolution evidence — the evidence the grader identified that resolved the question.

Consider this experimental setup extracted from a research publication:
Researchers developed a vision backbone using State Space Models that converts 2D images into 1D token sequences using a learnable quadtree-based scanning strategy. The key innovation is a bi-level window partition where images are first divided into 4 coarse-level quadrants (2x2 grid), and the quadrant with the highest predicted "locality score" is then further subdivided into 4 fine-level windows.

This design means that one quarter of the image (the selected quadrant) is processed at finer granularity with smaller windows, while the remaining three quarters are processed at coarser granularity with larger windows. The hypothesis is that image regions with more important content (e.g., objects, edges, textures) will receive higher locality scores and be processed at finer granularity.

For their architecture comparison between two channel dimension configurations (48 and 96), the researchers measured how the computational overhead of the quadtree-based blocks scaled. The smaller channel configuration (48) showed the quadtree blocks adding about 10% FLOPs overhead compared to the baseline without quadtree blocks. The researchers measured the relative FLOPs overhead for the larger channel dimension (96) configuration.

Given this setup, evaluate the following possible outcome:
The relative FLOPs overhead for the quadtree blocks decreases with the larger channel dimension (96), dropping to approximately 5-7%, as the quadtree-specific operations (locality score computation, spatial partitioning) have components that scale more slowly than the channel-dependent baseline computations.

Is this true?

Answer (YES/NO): NO